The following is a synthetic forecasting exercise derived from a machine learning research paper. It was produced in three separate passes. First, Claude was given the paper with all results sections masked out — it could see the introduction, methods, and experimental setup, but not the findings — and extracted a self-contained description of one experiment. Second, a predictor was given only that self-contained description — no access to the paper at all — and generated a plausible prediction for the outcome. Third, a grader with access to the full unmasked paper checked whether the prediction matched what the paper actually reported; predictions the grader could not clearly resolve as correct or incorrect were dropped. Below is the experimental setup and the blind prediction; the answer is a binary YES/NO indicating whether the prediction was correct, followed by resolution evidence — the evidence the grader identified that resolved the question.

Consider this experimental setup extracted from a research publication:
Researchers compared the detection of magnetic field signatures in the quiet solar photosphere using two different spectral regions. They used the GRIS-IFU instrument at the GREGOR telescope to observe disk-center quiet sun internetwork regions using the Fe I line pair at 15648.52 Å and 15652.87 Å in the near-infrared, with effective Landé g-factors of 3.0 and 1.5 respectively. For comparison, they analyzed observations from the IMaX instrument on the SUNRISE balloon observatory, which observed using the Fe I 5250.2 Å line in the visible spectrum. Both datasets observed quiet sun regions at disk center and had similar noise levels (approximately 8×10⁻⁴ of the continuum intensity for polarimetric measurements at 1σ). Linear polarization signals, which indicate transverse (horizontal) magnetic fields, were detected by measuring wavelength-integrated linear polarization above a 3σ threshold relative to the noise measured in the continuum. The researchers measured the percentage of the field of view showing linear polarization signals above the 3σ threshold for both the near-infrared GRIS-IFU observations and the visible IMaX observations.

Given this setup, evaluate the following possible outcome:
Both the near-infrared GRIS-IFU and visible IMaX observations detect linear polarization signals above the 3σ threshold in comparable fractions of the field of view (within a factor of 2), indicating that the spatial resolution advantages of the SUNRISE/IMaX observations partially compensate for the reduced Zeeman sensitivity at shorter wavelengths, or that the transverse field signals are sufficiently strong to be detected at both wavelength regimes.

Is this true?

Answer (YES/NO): NO